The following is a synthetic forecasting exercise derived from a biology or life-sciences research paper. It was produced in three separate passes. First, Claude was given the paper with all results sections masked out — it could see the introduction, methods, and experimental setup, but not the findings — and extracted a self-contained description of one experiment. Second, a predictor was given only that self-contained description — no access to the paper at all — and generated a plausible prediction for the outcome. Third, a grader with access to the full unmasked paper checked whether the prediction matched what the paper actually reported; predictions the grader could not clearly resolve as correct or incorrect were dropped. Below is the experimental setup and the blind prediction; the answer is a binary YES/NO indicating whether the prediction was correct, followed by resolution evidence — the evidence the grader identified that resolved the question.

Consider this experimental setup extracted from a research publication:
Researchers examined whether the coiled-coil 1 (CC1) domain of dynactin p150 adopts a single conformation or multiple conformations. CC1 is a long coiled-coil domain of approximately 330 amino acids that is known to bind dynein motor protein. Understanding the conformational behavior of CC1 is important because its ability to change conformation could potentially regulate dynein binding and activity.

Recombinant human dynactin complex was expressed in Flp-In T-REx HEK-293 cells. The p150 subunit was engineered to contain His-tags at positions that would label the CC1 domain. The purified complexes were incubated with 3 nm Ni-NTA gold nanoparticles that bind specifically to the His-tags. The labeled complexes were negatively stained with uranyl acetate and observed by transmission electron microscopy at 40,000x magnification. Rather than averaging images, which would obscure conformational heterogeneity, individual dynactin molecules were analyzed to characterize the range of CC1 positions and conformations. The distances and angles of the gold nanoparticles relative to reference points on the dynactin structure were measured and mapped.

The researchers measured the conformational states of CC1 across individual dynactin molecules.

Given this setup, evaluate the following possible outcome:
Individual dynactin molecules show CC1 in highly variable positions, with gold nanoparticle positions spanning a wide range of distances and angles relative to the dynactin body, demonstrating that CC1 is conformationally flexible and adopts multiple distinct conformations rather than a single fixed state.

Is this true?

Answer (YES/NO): YES